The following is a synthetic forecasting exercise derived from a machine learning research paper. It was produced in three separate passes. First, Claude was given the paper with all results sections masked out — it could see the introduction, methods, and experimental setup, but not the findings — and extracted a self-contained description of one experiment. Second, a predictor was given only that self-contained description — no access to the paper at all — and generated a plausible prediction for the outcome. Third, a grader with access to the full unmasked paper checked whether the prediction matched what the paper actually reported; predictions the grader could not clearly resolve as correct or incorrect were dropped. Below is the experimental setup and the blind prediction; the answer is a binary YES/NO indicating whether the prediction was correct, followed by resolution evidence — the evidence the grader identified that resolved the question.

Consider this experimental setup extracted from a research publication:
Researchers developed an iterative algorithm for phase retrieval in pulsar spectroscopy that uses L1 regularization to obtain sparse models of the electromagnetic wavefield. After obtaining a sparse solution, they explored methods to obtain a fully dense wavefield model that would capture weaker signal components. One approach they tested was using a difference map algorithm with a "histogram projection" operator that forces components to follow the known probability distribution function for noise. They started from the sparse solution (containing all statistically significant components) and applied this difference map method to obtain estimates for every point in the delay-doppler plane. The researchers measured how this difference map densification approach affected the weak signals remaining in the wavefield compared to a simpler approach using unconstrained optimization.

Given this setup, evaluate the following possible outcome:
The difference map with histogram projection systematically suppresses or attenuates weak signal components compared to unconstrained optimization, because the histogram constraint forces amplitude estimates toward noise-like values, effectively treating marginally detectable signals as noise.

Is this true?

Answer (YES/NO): YES